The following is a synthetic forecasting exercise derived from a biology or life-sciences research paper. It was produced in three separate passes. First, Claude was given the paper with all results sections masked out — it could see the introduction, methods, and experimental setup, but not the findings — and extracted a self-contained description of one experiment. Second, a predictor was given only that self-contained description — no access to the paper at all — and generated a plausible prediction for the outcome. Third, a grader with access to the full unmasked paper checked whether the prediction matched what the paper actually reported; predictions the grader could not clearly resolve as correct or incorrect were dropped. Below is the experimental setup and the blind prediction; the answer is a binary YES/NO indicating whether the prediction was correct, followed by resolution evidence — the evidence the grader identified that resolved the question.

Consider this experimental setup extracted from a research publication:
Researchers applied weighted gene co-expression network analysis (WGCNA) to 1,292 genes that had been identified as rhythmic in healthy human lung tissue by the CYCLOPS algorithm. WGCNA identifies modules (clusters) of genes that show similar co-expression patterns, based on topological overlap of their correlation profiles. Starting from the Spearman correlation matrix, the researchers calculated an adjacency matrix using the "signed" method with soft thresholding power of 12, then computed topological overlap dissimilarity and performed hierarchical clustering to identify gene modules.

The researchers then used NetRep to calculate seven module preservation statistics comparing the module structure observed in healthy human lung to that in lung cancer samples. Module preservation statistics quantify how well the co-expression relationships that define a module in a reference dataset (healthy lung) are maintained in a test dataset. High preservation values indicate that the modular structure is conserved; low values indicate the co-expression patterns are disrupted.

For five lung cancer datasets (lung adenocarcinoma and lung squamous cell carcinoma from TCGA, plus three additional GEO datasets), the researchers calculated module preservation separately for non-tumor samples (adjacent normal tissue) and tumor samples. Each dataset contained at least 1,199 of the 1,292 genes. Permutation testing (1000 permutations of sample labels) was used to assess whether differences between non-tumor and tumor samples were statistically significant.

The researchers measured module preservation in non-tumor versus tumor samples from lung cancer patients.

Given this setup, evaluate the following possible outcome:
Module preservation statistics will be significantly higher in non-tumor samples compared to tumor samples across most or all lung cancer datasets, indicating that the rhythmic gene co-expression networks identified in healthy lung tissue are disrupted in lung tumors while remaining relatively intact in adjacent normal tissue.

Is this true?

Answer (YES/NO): YES